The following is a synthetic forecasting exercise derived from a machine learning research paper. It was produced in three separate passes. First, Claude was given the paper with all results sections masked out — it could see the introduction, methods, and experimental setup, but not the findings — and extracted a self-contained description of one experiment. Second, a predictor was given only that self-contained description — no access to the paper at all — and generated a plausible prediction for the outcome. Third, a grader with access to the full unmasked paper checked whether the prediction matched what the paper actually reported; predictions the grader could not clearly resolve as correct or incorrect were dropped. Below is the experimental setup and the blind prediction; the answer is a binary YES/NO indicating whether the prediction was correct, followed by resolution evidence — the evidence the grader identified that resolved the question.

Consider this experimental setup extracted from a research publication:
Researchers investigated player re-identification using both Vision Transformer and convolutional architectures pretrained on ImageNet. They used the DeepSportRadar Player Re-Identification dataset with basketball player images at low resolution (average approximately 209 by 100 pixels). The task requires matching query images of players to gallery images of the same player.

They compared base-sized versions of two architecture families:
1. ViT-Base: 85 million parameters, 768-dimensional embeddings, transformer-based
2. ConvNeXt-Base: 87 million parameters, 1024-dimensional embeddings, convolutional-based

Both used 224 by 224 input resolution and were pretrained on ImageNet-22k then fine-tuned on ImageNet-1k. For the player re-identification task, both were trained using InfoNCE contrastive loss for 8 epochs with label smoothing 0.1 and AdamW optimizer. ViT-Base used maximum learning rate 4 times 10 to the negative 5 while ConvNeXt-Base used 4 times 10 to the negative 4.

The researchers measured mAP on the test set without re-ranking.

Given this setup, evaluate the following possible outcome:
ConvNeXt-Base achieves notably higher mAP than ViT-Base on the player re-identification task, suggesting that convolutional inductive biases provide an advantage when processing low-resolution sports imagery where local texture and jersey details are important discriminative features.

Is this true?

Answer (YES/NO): NO